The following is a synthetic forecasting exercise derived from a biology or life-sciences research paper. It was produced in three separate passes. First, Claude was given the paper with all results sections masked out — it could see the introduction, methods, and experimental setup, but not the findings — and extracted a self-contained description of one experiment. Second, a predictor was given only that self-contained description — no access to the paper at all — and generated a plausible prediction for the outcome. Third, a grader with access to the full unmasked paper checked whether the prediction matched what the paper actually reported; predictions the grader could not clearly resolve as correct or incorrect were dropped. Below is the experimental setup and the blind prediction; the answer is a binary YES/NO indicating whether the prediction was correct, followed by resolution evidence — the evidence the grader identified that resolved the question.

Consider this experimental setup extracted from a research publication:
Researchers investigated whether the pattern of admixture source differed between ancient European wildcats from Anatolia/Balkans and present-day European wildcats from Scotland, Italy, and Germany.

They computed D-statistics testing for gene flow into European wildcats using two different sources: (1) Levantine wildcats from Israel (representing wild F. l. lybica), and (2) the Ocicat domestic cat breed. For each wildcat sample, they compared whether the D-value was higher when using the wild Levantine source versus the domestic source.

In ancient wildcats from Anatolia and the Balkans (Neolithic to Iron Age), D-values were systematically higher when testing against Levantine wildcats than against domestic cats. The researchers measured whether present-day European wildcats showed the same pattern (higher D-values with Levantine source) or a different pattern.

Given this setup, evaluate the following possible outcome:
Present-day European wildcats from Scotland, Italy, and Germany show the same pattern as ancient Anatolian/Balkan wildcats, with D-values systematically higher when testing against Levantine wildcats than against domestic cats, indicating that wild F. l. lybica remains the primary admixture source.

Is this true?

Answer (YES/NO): NO